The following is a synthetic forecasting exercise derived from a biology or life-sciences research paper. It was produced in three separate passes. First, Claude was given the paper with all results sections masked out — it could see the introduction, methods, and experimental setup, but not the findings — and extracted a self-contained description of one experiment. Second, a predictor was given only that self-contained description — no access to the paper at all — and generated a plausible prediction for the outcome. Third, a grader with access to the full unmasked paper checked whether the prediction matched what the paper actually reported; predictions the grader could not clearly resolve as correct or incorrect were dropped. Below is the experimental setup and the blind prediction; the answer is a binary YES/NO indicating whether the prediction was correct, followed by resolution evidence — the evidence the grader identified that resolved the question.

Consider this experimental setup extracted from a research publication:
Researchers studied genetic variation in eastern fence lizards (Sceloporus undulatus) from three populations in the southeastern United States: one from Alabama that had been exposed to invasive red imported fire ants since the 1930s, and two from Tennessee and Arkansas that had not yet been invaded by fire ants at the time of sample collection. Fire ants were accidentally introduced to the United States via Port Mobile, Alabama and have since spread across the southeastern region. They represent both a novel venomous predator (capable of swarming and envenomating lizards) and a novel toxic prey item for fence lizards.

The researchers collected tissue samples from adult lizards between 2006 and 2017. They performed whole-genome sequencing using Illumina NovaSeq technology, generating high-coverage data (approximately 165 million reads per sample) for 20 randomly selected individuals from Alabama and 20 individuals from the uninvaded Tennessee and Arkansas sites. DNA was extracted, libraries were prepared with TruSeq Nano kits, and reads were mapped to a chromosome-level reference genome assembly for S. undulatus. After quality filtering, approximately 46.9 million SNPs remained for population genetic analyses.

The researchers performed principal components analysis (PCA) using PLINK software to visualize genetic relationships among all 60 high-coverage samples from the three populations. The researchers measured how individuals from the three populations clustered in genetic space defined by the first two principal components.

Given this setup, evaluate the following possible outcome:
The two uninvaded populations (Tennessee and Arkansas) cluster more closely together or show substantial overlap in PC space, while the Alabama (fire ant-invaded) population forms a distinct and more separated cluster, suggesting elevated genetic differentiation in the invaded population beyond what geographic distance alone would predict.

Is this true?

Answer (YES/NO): NO